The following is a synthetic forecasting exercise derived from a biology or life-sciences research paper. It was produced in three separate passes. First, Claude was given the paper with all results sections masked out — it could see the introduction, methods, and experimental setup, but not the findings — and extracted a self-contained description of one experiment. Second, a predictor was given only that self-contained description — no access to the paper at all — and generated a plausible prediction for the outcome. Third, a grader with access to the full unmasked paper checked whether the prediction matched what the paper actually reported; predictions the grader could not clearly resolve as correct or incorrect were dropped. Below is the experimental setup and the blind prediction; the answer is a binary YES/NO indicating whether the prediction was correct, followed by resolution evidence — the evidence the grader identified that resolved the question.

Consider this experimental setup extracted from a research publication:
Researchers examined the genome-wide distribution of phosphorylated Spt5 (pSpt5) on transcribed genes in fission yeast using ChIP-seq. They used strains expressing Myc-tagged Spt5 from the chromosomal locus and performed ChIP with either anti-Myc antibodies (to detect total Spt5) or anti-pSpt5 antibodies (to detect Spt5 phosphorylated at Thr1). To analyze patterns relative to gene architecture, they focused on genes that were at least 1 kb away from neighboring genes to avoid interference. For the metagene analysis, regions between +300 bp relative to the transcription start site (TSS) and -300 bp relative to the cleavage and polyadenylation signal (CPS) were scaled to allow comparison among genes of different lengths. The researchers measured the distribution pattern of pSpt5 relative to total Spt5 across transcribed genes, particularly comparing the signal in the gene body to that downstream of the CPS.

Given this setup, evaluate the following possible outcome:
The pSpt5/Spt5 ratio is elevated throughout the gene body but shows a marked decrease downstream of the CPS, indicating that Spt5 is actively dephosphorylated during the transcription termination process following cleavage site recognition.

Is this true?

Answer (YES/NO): YES